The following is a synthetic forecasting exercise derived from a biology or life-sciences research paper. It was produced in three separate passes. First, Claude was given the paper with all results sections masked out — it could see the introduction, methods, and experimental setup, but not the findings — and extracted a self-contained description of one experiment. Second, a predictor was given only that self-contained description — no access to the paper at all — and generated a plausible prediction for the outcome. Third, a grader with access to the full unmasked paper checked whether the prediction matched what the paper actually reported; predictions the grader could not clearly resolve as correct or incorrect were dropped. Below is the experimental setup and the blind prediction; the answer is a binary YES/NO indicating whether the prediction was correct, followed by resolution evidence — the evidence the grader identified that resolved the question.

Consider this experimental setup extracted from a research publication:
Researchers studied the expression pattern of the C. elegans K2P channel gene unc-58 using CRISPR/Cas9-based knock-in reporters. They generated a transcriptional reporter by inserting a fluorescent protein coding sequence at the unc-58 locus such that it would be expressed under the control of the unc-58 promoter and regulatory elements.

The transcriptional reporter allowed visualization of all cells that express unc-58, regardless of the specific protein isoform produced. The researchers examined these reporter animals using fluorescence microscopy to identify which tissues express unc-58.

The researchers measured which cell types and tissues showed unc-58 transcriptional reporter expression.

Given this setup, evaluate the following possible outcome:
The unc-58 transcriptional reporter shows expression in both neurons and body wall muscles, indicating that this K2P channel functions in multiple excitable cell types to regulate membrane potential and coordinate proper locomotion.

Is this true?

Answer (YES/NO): YES